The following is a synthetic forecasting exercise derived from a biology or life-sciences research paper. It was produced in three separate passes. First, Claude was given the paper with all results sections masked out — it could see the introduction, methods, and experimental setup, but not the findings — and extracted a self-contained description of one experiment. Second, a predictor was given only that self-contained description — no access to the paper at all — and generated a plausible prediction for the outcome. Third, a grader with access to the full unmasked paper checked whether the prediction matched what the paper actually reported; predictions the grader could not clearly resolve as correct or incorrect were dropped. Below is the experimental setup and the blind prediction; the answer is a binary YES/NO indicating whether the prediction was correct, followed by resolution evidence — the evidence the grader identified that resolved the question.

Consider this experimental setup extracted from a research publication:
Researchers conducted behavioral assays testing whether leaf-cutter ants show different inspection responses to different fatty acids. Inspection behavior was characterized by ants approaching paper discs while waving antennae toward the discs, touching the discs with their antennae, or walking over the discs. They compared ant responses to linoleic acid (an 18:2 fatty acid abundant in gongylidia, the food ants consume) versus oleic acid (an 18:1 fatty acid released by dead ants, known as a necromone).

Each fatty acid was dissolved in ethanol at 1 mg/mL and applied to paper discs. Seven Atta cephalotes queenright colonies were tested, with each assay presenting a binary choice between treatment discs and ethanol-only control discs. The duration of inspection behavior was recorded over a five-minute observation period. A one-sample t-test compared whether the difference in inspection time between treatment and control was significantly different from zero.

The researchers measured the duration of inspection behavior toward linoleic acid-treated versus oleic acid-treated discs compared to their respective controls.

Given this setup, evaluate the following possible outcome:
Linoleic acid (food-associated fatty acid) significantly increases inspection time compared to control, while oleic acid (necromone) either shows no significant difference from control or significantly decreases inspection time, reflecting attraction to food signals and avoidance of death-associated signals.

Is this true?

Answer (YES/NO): NO